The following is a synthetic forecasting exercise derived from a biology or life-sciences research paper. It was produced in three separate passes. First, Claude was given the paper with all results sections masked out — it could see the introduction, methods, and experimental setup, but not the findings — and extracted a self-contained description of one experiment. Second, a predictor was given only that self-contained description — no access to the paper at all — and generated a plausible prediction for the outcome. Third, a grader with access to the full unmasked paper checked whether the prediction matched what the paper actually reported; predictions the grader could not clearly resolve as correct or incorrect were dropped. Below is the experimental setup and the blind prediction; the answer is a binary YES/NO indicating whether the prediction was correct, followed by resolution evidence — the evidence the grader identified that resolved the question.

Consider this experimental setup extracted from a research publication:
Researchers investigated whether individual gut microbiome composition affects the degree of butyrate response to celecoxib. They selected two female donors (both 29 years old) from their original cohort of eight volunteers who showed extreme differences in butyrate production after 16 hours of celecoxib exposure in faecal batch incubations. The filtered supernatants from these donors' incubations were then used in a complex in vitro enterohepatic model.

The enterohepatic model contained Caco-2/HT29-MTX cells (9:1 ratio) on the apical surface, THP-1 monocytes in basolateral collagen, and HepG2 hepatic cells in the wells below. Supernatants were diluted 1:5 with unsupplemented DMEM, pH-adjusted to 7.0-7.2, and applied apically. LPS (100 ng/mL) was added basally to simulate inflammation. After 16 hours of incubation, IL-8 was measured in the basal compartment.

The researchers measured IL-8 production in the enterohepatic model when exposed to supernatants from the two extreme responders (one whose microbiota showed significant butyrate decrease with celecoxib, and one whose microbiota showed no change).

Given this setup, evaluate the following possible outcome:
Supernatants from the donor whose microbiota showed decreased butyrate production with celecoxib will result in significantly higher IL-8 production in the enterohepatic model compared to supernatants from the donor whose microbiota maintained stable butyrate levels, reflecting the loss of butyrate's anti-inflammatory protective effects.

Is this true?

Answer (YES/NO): NO